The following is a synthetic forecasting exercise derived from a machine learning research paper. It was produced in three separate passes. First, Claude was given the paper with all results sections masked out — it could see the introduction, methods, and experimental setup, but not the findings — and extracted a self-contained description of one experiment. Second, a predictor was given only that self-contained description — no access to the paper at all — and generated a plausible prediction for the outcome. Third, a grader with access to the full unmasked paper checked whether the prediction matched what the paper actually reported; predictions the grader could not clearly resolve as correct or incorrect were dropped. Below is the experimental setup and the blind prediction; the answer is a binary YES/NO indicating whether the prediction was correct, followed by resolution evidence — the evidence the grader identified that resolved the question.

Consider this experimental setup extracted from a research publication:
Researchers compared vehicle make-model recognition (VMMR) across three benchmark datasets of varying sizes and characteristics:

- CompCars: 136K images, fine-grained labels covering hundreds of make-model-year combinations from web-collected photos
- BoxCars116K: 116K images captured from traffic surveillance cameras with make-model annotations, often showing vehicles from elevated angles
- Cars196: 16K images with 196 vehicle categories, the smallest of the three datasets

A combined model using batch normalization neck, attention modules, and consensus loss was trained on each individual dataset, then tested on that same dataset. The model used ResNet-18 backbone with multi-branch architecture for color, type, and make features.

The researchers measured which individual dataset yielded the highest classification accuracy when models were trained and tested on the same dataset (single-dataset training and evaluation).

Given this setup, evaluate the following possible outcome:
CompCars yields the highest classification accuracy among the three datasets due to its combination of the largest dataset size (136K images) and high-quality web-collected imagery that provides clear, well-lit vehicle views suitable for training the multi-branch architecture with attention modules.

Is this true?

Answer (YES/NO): YES